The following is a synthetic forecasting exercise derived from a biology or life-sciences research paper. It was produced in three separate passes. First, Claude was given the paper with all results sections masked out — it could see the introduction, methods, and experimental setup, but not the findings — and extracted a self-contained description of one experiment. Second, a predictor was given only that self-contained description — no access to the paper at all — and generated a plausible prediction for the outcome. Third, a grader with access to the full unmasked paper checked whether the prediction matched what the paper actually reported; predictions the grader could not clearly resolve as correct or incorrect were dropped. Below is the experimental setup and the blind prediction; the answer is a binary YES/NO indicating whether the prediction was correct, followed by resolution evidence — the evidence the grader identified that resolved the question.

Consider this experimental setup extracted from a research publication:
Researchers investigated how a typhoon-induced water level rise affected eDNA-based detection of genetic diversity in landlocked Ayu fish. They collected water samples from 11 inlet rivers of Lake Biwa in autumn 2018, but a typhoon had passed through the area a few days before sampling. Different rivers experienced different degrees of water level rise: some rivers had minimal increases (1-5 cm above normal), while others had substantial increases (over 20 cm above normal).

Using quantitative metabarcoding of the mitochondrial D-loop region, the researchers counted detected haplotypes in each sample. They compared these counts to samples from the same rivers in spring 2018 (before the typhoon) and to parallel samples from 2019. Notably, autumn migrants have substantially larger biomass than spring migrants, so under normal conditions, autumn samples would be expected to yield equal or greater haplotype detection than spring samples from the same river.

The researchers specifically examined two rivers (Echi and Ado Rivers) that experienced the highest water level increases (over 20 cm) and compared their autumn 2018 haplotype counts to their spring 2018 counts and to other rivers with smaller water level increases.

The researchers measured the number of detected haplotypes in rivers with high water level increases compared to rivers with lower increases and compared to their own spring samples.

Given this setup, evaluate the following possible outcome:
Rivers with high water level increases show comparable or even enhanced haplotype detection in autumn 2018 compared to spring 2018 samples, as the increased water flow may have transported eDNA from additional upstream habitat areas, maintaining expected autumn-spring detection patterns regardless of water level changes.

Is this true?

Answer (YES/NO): NO